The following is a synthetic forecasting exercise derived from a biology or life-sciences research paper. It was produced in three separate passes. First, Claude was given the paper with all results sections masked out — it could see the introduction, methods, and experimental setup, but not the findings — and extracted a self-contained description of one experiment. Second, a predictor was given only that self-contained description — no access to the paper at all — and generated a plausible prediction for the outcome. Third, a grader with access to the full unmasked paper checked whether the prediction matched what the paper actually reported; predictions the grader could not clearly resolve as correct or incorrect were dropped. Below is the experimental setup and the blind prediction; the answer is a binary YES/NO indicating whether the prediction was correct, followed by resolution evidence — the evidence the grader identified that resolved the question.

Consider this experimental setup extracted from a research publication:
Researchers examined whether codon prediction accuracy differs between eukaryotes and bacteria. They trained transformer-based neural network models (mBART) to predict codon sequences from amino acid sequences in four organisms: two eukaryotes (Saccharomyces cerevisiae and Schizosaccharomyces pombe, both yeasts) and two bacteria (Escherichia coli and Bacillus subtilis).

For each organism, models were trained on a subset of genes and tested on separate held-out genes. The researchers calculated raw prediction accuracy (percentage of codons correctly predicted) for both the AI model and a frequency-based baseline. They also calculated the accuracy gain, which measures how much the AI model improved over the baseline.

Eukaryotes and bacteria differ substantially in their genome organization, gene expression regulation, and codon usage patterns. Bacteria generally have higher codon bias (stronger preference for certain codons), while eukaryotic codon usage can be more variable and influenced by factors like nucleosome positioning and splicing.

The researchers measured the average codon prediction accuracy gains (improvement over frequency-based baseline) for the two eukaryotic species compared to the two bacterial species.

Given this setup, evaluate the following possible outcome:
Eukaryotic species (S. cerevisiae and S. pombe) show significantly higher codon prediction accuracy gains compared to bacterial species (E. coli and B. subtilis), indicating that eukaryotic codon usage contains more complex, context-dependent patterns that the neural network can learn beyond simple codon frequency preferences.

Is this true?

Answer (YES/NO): NO